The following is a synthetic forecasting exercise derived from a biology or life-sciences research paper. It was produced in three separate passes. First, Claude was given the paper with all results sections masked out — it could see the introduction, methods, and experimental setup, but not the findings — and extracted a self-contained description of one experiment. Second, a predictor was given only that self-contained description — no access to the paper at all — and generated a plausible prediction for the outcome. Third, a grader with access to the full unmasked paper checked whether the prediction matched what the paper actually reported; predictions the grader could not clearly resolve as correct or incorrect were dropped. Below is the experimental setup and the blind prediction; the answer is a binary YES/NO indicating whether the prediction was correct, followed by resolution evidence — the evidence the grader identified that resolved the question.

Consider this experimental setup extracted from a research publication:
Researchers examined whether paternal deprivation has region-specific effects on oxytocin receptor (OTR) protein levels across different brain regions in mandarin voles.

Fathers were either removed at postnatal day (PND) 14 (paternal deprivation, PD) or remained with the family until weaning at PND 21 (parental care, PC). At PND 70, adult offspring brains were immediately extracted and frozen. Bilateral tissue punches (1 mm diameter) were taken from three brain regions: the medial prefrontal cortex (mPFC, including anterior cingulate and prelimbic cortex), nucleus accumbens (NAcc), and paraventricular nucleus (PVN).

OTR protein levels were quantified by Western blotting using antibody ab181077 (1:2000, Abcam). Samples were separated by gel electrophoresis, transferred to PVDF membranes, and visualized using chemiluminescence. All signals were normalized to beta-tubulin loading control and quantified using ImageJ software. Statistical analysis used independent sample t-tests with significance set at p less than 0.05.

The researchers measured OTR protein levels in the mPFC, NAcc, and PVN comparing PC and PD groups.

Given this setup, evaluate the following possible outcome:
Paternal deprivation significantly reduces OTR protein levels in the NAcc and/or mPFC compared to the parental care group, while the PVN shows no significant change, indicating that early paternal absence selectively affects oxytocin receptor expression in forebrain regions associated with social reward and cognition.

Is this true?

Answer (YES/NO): YES